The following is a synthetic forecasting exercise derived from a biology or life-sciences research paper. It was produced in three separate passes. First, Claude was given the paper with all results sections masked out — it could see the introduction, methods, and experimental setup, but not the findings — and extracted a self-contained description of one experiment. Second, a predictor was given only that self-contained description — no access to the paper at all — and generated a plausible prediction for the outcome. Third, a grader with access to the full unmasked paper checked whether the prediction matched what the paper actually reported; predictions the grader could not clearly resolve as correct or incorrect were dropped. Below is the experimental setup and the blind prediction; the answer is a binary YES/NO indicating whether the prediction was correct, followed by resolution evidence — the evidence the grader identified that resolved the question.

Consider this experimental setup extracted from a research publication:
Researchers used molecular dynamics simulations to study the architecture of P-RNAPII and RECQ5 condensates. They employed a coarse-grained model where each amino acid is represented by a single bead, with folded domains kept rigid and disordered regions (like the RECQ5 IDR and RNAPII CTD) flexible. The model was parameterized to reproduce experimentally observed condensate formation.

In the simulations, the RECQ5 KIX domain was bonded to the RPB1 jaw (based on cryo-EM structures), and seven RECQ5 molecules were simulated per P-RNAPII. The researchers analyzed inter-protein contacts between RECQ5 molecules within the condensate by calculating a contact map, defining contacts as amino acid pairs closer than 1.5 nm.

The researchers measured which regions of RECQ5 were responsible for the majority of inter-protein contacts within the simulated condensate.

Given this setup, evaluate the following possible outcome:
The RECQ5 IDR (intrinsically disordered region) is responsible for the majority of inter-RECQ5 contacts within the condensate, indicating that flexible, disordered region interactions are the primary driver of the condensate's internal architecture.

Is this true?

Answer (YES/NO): YES